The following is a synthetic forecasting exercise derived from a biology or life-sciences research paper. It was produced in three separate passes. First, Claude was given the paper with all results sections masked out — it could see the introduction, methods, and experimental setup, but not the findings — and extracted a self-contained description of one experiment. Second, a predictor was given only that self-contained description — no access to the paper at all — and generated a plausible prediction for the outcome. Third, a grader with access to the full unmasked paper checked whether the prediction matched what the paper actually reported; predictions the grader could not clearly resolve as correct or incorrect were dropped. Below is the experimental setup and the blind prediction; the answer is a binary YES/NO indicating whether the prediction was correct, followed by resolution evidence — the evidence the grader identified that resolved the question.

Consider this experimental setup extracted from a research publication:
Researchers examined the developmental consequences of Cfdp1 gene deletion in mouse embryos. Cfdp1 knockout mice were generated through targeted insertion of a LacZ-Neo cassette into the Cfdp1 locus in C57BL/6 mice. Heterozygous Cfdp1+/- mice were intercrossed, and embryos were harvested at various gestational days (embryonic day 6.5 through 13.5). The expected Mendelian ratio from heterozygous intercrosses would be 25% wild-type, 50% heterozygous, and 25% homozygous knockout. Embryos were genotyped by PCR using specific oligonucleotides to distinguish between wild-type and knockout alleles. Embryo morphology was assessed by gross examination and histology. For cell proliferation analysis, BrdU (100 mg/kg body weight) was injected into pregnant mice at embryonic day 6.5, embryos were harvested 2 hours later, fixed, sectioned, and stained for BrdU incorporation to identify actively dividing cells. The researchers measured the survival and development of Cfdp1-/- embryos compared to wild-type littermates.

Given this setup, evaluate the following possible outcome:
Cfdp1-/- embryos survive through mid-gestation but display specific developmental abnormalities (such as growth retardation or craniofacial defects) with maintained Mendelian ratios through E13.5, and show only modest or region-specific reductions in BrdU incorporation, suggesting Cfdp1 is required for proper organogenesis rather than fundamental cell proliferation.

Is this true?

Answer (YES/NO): NO